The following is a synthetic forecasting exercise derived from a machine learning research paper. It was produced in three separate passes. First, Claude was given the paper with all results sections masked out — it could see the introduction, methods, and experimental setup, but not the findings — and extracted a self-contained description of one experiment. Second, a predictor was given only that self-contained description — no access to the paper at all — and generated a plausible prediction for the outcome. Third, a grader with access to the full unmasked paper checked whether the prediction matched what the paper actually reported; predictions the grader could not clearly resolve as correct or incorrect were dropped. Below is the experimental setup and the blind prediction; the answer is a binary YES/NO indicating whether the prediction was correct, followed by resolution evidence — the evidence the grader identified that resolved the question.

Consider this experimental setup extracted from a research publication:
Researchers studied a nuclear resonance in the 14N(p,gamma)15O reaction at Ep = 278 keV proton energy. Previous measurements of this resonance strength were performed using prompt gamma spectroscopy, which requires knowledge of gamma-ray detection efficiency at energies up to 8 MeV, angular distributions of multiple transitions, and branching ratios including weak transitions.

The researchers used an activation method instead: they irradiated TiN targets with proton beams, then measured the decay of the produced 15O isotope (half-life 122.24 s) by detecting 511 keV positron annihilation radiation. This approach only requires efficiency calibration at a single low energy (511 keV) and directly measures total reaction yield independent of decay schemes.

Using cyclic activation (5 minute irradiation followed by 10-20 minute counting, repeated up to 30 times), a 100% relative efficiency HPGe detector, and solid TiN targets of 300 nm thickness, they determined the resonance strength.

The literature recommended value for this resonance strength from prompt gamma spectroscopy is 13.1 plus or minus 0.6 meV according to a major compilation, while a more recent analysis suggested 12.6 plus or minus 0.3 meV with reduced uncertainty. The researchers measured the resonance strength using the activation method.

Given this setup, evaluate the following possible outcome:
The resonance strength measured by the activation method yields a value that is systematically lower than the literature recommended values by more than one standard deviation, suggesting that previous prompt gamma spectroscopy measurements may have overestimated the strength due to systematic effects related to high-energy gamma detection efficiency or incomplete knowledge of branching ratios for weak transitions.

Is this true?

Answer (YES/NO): NO